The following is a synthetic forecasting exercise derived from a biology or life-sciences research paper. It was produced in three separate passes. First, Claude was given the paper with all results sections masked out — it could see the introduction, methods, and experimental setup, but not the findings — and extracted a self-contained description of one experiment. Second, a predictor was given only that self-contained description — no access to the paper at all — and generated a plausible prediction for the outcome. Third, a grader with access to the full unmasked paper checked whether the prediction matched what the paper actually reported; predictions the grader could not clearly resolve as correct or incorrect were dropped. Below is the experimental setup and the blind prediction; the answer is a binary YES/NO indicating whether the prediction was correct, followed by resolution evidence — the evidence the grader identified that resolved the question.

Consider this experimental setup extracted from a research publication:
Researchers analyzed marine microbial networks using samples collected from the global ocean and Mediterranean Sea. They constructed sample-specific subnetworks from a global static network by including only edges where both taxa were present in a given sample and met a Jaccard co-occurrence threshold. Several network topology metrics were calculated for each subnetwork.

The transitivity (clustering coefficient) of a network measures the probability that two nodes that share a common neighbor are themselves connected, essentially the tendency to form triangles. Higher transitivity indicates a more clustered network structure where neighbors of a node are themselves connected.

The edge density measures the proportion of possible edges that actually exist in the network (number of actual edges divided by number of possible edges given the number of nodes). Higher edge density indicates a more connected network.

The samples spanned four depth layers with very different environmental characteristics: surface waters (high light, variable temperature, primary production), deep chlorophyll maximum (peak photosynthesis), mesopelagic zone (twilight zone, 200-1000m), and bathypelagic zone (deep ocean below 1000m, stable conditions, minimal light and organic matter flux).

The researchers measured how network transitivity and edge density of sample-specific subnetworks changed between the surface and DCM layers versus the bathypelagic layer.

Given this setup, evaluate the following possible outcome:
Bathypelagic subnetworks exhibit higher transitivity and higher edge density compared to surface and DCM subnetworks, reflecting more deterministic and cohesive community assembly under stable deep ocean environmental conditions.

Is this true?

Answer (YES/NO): NO